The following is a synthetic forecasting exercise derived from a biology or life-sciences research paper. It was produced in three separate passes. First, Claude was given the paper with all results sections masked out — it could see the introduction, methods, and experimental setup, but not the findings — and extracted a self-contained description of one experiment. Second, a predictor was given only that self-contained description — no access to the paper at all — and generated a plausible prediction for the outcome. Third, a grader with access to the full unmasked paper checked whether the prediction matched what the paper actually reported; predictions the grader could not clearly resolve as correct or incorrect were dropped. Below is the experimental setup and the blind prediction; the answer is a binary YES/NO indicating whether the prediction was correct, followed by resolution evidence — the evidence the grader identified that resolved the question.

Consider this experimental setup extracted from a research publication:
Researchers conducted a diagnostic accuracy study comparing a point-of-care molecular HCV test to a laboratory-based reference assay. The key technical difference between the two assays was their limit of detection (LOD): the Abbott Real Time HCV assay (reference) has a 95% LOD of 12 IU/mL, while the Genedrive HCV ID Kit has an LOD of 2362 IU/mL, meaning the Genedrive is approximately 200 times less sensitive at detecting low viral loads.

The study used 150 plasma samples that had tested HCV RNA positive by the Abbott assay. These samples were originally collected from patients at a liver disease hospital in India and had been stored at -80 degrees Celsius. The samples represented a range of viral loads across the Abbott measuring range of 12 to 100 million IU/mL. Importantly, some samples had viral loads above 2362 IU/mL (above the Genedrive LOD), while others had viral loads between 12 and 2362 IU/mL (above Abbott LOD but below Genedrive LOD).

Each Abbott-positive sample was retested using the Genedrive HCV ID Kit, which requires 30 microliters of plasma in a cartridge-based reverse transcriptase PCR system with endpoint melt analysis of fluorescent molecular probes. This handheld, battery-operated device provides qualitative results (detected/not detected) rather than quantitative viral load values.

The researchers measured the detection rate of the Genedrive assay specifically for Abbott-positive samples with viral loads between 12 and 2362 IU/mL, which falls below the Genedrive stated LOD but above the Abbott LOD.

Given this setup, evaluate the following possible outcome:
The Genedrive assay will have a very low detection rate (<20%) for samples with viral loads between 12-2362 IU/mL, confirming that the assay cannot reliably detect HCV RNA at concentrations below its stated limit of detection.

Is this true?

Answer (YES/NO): NO